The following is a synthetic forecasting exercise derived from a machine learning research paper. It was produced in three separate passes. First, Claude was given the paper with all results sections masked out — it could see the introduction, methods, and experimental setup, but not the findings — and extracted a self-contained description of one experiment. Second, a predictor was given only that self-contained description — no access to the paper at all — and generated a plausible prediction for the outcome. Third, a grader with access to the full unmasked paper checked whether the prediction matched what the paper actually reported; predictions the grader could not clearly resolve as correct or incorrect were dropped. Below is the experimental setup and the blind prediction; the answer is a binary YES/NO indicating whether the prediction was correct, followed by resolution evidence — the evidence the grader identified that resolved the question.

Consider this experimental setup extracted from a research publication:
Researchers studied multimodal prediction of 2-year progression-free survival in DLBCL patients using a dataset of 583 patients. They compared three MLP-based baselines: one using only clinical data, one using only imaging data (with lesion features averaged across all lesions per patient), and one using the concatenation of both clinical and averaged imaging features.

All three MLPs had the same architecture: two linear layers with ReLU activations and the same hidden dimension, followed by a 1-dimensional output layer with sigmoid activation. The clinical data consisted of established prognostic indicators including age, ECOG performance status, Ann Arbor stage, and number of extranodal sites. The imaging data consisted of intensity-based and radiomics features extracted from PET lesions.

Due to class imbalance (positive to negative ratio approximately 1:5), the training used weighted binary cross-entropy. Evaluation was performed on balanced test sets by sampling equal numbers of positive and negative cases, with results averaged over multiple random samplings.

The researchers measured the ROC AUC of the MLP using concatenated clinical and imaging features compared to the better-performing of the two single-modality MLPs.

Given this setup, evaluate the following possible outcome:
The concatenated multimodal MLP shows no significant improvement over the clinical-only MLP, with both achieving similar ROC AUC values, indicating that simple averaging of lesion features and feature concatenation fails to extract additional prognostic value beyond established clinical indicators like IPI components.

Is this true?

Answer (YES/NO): NO